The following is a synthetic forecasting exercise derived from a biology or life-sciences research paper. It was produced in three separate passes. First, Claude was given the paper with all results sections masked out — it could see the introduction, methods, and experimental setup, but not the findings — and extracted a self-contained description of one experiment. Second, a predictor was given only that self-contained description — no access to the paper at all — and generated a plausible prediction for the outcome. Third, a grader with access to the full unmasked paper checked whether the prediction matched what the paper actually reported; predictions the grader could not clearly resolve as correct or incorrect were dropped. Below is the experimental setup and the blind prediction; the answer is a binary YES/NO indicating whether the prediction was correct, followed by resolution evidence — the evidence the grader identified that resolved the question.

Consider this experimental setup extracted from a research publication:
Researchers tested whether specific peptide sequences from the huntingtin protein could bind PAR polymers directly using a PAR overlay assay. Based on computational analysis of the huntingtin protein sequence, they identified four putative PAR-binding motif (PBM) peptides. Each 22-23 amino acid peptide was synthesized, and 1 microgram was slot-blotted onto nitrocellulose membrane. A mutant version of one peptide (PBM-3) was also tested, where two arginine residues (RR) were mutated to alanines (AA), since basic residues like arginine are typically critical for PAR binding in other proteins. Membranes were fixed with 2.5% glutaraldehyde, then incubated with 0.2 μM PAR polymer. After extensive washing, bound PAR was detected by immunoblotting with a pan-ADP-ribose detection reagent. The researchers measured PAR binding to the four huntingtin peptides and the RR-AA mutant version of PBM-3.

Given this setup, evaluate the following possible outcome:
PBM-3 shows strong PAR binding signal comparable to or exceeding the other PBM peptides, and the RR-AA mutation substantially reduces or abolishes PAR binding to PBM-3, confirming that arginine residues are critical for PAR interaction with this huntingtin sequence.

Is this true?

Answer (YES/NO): YES